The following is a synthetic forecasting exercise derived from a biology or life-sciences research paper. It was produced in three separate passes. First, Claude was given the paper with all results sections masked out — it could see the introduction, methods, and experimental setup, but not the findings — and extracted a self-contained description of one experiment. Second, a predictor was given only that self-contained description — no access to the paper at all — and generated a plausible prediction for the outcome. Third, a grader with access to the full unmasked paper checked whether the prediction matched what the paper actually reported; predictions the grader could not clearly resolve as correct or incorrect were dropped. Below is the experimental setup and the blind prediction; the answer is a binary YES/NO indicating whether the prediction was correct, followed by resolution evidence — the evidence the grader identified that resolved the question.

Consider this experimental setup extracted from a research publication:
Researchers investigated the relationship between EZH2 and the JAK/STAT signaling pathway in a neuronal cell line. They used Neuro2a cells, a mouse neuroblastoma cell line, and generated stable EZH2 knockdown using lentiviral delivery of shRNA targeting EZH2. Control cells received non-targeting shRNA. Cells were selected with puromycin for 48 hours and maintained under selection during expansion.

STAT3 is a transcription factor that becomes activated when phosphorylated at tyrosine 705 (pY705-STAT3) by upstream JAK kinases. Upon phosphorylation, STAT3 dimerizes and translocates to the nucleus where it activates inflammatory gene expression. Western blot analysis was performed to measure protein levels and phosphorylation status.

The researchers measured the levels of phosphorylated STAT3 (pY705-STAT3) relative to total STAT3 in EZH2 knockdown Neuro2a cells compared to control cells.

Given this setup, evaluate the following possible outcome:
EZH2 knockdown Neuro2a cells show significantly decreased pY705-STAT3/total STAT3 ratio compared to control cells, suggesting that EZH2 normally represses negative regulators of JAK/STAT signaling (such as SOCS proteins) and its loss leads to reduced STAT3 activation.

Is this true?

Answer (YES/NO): NO